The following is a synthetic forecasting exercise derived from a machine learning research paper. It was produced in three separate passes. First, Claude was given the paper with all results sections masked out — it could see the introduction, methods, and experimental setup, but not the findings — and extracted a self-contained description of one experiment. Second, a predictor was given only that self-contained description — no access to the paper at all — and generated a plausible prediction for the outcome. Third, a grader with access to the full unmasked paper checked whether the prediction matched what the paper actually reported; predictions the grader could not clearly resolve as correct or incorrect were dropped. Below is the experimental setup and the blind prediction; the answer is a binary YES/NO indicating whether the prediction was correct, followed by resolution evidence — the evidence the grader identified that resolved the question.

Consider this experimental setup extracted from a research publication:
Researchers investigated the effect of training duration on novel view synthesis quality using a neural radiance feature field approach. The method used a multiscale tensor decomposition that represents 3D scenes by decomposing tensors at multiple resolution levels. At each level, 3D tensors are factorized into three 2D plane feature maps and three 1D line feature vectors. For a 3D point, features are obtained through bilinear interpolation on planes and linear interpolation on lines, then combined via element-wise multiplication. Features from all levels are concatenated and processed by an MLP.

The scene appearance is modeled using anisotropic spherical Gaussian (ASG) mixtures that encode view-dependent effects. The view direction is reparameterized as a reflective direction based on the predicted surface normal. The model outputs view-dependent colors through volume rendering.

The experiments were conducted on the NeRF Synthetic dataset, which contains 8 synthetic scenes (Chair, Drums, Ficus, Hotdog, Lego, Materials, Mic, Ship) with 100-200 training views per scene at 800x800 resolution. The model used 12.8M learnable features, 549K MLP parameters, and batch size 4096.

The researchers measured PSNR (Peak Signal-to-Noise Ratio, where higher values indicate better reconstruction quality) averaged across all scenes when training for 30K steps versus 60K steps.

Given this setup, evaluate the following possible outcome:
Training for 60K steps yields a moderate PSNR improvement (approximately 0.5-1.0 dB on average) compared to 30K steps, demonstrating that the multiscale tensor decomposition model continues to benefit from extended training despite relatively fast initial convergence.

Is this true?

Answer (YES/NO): NO